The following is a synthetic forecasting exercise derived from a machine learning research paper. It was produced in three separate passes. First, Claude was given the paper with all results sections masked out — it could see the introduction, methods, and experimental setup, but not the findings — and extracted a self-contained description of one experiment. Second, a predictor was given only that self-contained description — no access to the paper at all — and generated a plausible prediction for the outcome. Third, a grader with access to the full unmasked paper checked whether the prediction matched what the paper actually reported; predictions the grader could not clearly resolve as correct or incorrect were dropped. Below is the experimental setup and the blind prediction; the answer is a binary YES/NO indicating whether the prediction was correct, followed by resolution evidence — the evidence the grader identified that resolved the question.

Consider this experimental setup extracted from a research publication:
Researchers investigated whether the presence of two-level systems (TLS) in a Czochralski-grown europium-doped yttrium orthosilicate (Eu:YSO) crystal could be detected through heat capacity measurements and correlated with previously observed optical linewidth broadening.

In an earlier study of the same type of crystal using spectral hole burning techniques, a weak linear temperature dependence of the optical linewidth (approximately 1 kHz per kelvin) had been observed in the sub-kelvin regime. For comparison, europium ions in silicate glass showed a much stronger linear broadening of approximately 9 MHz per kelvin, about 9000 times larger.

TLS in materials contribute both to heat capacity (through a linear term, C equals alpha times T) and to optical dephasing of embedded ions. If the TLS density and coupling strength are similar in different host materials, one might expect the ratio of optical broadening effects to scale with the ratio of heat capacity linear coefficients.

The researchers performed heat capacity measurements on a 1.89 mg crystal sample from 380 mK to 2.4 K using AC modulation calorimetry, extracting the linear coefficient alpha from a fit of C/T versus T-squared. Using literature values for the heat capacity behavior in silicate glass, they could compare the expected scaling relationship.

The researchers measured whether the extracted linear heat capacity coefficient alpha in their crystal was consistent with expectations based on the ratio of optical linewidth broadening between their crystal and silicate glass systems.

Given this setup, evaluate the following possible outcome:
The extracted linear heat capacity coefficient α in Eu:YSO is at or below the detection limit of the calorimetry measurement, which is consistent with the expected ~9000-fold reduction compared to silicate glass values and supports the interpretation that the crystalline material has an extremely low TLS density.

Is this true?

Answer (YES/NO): YES